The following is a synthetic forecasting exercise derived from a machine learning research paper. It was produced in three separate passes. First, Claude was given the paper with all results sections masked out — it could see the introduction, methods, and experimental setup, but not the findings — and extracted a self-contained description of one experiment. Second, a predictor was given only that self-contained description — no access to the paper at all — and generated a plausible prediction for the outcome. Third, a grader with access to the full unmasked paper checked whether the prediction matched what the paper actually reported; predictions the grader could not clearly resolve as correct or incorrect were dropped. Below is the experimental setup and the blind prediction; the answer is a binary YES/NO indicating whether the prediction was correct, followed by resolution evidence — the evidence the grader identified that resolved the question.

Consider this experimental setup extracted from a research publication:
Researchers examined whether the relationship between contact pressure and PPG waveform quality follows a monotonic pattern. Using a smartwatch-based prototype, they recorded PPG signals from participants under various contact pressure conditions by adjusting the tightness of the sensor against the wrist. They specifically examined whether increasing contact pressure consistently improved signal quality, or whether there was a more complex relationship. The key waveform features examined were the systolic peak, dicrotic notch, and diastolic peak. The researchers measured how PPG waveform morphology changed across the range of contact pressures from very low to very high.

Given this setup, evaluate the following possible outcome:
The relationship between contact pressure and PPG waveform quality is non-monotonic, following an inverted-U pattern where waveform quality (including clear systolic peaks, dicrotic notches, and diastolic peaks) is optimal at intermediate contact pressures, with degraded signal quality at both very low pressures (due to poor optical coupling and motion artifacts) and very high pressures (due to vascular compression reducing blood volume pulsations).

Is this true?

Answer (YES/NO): YES